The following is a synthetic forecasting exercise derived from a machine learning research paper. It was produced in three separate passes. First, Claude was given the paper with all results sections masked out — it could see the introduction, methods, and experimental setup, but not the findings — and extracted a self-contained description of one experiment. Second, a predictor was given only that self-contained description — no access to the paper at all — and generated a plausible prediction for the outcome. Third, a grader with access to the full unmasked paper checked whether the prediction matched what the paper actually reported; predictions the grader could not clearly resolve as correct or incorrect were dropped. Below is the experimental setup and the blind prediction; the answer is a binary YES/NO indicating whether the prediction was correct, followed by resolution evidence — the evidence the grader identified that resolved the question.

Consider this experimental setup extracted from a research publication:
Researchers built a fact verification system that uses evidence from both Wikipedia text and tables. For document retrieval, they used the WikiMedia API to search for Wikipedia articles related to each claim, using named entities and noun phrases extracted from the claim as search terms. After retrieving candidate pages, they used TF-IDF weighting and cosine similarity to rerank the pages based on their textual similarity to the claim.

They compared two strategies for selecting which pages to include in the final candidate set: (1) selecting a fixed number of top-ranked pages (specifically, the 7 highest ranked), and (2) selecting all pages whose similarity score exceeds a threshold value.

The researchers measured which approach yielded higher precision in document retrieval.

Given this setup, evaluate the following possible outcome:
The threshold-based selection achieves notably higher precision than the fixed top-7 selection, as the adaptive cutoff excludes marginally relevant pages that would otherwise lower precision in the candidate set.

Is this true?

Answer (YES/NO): NO